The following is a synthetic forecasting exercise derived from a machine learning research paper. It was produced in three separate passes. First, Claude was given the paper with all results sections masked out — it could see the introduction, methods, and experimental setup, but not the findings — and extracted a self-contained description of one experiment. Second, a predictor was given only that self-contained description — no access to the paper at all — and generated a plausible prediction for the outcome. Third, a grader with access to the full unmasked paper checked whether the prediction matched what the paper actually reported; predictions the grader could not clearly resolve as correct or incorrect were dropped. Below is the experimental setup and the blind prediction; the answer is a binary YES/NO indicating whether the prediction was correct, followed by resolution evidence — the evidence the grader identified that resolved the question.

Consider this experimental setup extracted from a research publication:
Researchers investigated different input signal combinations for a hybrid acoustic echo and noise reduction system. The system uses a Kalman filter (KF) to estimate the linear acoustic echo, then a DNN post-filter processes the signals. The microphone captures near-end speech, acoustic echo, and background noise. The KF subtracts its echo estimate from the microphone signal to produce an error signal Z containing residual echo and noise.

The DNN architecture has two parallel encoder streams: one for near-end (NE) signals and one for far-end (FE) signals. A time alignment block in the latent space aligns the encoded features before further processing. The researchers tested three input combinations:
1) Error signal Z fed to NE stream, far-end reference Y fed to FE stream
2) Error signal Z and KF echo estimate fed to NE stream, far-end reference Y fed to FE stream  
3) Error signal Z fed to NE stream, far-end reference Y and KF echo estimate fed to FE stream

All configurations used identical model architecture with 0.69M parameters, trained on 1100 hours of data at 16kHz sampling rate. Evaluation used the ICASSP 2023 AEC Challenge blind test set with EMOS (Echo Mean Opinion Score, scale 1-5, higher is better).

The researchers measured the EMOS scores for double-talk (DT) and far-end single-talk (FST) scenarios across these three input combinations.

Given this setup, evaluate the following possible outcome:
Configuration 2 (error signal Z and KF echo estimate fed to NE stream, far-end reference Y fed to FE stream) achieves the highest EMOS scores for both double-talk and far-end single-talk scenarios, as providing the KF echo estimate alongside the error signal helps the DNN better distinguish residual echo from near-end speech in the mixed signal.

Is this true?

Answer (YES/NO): NO